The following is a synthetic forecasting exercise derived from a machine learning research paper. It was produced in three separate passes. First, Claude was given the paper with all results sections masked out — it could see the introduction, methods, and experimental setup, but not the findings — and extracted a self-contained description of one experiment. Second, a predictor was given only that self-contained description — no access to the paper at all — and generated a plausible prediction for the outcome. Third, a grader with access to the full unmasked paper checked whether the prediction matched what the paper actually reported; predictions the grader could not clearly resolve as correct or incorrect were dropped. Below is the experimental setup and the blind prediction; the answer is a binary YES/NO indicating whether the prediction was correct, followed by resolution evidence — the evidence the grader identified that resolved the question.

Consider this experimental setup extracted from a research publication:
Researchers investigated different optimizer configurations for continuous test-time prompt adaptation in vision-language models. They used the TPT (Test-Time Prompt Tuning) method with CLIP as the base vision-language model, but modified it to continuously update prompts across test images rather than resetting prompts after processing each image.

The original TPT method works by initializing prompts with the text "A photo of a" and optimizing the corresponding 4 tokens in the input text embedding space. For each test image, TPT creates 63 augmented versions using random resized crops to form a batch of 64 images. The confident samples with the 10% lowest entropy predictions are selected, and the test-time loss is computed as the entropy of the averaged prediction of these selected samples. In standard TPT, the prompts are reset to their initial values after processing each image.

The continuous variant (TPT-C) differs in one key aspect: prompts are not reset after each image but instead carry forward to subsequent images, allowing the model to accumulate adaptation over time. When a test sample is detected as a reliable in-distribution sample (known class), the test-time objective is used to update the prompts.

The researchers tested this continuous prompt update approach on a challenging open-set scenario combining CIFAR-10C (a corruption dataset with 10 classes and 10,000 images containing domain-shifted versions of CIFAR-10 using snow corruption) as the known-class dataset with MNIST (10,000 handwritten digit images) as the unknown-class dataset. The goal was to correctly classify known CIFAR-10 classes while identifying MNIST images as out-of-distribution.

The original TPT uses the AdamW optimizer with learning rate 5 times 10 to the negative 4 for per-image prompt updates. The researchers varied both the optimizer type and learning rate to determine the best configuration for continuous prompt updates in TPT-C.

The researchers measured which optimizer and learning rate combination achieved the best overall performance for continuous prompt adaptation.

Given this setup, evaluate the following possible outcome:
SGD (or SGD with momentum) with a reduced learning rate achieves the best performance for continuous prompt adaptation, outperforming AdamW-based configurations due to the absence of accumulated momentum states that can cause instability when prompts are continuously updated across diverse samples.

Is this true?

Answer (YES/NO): YES